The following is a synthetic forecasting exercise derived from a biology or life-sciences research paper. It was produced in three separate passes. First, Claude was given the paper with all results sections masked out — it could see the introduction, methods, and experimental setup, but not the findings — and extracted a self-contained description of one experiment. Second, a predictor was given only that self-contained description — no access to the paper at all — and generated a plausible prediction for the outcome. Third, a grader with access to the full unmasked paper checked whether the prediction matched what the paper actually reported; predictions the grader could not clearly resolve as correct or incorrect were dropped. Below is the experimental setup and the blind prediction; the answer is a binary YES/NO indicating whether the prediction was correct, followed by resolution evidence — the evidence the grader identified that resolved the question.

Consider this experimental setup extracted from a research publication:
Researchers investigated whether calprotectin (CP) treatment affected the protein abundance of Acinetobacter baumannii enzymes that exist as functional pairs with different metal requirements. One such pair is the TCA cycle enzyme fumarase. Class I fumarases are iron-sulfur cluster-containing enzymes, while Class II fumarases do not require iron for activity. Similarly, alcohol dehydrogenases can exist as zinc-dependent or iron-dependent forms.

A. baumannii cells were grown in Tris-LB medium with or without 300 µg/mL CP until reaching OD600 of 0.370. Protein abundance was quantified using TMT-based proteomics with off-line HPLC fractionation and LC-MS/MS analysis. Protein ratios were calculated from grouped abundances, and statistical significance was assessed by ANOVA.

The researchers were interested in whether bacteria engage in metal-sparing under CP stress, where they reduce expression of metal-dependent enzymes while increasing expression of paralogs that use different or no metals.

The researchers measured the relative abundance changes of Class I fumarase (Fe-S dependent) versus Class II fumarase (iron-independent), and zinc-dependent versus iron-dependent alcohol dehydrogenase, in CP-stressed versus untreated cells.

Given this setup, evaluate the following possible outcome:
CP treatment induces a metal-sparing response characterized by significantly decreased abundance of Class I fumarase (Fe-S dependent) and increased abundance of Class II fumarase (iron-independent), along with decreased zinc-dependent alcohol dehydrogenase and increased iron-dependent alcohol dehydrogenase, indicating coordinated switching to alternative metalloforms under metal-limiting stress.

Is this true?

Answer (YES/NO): YES